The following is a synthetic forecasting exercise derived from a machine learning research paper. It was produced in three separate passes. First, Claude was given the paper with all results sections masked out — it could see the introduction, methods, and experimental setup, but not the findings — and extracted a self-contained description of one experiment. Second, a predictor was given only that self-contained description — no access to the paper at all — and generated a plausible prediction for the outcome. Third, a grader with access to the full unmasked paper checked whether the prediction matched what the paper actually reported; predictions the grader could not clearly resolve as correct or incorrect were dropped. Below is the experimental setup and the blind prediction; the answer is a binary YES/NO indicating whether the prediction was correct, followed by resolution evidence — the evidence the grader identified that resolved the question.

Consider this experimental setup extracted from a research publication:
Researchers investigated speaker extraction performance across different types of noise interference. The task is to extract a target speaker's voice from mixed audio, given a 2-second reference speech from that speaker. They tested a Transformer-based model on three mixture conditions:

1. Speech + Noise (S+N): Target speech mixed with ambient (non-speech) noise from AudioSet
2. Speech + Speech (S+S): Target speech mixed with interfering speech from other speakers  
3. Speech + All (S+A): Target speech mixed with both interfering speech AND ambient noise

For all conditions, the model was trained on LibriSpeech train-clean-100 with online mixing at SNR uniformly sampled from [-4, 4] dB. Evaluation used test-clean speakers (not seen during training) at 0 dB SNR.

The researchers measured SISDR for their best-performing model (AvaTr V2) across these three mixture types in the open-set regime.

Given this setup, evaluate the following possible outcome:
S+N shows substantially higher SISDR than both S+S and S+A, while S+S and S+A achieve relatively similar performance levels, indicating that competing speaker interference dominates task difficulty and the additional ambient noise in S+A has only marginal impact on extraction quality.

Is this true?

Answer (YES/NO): NO